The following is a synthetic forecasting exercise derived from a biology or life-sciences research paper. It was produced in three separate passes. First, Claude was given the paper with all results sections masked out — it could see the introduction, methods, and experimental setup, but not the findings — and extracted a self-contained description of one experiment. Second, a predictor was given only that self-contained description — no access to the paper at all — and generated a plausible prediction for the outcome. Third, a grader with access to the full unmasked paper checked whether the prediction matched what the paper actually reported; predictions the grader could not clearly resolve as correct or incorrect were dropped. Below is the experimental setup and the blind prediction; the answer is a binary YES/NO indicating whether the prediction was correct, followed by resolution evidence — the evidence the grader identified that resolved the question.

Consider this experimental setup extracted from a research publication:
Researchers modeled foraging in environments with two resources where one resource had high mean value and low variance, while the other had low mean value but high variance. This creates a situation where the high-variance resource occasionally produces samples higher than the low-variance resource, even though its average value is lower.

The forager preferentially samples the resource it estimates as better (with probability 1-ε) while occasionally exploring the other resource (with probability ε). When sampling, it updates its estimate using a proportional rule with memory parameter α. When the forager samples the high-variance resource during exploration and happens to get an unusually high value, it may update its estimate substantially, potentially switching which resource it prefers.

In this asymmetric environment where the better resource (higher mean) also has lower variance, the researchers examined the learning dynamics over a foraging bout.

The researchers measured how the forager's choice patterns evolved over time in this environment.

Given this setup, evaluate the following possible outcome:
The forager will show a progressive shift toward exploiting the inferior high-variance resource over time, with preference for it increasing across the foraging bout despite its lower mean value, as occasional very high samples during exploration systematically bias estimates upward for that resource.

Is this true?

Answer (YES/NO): NO